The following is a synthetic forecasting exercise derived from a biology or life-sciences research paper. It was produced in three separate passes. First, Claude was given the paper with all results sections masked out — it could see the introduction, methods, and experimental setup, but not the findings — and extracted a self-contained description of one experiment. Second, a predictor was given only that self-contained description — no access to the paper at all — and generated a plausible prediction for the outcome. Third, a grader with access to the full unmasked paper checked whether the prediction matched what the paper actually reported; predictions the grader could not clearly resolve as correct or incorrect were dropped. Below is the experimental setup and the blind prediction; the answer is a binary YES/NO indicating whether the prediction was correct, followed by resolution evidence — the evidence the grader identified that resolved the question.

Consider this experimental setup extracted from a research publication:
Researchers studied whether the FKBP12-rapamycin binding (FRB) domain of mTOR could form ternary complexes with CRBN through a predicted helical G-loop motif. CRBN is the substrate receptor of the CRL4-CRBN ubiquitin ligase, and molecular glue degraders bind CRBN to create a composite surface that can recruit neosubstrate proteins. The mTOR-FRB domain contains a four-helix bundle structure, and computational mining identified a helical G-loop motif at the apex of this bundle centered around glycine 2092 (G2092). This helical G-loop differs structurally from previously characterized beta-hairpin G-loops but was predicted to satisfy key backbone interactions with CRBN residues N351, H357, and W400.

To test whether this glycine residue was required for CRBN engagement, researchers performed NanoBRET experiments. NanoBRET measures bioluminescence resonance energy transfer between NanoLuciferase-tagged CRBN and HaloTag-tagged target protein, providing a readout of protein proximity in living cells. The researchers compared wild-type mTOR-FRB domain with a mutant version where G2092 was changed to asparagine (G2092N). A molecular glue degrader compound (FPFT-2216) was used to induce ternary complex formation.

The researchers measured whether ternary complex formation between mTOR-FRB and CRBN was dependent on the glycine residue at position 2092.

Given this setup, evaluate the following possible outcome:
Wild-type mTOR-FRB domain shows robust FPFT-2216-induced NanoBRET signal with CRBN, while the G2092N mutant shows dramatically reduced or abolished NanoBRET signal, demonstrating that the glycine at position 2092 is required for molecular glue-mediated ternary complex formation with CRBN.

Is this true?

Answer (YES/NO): YES